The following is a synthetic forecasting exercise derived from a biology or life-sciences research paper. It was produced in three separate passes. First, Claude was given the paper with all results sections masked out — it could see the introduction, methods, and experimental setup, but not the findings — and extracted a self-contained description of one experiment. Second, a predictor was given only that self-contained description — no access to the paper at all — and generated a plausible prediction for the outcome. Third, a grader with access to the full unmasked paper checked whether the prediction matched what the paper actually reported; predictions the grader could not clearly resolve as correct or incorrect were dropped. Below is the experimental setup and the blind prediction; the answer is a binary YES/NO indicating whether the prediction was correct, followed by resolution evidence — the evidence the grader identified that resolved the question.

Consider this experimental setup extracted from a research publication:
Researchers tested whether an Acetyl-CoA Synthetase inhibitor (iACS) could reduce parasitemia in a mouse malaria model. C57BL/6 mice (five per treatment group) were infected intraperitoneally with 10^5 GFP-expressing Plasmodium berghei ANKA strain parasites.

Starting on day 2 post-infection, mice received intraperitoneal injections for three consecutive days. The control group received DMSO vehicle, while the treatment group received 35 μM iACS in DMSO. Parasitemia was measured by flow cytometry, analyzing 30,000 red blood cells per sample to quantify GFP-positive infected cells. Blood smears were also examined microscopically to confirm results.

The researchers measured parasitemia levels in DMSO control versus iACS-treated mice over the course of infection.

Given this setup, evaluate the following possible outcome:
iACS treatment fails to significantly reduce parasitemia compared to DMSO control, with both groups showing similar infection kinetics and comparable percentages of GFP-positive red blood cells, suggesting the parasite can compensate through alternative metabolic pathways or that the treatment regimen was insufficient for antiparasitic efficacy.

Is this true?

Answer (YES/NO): NO